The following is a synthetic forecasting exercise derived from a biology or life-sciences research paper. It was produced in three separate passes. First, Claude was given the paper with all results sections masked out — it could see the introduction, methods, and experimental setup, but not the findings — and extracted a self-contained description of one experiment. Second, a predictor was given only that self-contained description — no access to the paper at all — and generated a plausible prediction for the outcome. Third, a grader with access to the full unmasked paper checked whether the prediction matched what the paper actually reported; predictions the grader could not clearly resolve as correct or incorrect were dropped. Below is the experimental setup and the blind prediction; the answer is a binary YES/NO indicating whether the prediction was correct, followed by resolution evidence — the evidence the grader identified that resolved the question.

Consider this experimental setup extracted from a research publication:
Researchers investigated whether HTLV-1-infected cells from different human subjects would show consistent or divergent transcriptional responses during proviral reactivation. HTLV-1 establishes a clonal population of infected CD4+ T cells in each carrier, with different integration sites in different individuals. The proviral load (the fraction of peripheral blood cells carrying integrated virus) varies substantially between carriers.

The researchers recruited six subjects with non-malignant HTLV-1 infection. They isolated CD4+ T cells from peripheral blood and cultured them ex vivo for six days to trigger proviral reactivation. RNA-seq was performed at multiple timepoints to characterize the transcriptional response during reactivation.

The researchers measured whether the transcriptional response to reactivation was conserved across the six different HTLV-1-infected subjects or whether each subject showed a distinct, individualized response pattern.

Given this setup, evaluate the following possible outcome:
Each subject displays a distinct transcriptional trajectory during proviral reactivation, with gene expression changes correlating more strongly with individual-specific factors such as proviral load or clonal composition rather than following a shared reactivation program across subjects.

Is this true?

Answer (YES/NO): NO